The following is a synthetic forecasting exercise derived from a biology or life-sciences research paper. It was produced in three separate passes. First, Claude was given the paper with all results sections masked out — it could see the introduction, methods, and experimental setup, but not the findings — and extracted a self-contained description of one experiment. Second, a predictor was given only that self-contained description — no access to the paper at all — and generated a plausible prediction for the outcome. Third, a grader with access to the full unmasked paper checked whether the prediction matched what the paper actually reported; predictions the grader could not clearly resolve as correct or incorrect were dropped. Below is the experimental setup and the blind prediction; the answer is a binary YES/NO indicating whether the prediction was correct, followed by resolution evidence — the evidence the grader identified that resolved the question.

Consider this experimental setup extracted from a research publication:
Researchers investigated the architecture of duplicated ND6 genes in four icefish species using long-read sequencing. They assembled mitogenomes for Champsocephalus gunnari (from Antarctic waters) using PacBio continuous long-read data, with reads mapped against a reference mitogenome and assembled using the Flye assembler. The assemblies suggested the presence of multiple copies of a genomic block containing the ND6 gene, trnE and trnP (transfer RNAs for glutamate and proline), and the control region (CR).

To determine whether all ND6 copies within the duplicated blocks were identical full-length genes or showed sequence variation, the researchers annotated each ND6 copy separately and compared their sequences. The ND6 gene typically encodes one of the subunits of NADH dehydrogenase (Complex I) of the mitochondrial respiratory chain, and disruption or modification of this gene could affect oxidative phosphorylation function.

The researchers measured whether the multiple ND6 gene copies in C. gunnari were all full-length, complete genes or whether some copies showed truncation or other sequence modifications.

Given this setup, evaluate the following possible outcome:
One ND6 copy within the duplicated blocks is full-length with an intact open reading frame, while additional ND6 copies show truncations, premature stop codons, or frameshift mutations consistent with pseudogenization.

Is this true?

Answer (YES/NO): NO